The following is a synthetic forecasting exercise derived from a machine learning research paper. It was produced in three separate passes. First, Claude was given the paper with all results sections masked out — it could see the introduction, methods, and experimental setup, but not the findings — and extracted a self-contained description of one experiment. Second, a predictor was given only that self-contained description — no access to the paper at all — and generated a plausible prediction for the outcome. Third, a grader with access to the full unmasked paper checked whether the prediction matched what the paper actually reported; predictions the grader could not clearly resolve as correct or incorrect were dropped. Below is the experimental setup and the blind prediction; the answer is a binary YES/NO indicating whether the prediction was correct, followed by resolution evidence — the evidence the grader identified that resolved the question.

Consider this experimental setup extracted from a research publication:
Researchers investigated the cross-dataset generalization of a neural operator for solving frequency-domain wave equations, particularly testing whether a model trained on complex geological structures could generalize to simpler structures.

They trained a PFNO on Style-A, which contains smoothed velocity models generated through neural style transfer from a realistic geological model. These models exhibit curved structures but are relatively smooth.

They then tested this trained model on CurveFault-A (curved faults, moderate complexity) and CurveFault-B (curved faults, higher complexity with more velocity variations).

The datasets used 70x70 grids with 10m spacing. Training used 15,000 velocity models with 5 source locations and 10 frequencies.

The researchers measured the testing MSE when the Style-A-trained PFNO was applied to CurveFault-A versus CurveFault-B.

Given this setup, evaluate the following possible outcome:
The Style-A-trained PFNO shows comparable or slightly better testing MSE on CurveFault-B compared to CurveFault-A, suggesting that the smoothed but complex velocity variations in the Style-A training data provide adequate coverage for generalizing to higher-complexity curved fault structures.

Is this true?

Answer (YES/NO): NO